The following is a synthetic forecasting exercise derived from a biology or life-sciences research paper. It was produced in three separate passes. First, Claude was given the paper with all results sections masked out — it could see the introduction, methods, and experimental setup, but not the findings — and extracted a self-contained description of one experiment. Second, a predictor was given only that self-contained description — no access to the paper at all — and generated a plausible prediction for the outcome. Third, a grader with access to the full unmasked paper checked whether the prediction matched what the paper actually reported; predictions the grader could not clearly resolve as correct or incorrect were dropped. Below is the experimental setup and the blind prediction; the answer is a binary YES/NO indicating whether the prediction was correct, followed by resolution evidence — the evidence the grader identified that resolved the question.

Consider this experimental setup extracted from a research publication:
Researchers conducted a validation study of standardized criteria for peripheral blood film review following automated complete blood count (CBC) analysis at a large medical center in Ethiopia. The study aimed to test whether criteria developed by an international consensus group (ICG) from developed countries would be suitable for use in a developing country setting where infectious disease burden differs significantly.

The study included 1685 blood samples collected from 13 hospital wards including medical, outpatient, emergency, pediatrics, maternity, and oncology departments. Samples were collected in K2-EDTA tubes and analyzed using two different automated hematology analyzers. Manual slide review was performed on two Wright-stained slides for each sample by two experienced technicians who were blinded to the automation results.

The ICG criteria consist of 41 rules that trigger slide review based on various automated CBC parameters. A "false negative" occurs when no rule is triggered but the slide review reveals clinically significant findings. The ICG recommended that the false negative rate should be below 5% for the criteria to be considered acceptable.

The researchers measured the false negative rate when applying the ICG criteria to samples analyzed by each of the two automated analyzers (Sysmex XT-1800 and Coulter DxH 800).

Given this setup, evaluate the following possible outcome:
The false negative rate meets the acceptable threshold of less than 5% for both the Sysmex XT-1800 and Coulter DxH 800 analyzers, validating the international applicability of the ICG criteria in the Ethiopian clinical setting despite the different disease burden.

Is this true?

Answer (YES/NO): YES